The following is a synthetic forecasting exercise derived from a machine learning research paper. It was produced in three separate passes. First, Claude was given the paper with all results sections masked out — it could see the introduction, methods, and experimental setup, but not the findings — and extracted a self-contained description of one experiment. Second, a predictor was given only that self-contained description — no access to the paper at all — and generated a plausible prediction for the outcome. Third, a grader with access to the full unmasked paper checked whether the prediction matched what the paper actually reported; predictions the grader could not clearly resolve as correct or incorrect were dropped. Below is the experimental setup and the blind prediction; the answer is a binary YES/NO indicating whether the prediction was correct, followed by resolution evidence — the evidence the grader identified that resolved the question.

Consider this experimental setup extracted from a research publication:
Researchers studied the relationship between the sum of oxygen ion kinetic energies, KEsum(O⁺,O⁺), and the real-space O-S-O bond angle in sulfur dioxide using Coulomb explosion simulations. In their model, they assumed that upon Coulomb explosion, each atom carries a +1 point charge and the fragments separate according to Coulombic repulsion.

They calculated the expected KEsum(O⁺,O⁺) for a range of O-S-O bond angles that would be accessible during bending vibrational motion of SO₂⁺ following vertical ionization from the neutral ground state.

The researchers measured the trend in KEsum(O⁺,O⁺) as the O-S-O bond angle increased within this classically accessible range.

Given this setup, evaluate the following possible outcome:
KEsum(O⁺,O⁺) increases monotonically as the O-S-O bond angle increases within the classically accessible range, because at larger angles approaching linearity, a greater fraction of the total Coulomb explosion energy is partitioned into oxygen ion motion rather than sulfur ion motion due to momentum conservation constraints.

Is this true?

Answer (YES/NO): YES